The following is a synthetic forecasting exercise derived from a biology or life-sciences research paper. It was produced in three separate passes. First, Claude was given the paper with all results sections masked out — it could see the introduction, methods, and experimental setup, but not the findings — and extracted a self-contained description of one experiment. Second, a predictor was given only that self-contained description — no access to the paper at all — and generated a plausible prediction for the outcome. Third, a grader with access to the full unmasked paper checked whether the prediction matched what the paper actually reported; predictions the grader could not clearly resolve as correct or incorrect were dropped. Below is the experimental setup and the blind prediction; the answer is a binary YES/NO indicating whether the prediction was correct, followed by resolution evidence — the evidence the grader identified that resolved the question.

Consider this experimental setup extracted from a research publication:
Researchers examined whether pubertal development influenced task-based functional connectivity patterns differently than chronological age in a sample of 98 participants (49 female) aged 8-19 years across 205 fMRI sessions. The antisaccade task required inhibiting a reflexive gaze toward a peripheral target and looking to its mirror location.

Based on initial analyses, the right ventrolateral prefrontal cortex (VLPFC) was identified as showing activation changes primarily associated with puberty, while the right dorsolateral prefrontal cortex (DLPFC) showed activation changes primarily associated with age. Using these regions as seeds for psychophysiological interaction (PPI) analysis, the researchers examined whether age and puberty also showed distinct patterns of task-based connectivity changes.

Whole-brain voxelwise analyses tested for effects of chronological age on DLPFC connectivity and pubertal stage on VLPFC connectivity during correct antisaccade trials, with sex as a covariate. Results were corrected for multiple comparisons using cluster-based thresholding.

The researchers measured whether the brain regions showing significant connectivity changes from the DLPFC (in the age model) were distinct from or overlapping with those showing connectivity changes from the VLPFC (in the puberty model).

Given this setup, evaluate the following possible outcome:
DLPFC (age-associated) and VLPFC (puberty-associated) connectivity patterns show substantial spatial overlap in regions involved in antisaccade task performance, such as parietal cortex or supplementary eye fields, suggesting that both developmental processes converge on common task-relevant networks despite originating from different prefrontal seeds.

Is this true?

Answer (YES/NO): NO